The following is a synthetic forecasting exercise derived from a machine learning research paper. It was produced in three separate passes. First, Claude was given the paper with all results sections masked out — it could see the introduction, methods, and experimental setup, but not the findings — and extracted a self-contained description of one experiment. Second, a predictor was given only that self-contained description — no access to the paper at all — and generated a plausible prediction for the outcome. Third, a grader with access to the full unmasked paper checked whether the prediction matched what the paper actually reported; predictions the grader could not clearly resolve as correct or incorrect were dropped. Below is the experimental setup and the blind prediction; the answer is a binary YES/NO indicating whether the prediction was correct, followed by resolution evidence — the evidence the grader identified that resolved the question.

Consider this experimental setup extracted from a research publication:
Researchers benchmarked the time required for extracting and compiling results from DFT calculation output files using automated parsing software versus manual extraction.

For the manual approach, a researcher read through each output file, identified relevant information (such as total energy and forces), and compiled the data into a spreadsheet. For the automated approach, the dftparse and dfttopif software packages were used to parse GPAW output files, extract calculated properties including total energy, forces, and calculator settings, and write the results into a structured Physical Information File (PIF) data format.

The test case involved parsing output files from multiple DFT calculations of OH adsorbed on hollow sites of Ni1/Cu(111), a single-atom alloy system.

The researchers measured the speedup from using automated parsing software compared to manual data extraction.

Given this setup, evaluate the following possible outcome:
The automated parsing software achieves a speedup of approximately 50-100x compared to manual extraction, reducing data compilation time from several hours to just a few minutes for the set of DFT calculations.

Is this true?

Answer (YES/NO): NO